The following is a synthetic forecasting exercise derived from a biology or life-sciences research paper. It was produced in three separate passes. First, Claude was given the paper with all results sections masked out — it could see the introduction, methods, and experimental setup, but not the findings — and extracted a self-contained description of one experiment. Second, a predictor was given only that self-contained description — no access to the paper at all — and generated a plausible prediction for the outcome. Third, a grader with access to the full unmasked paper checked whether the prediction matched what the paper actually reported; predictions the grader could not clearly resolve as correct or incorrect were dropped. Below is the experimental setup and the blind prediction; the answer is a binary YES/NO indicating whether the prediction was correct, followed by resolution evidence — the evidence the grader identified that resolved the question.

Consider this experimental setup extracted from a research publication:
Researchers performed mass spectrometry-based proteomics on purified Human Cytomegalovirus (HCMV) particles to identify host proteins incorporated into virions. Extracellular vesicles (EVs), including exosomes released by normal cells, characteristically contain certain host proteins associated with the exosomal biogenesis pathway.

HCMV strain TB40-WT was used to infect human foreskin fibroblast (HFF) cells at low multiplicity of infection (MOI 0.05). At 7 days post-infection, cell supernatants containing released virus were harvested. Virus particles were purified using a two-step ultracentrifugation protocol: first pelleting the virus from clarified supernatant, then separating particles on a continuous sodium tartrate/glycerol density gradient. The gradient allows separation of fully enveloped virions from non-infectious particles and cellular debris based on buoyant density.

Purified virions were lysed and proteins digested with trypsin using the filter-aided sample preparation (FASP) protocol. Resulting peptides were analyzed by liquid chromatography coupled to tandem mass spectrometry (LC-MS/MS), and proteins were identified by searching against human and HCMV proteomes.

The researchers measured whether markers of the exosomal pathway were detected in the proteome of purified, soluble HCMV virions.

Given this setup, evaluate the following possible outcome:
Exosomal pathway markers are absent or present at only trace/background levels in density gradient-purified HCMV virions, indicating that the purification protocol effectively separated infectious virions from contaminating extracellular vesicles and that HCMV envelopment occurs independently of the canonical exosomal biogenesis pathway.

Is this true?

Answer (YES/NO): NO